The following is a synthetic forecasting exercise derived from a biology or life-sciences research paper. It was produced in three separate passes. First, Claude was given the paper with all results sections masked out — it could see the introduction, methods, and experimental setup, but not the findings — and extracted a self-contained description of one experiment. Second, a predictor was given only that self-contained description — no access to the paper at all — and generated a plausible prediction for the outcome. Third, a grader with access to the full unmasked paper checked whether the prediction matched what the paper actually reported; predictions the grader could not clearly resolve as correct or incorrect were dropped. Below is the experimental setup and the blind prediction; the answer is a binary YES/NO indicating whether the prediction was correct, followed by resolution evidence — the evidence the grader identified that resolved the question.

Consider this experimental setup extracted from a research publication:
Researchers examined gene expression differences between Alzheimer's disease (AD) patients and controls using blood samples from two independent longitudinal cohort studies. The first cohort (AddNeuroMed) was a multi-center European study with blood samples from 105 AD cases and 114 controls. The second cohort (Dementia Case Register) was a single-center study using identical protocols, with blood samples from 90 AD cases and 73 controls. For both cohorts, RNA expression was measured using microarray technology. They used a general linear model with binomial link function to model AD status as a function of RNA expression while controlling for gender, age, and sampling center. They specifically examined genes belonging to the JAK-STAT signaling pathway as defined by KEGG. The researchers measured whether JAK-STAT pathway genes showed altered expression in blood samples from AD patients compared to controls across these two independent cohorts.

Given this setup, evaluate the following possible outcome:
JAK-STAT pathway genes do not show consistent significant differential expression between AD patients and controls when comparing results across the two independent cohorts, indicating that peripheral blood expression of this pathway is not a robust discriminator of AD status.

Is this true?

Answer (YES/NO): NO